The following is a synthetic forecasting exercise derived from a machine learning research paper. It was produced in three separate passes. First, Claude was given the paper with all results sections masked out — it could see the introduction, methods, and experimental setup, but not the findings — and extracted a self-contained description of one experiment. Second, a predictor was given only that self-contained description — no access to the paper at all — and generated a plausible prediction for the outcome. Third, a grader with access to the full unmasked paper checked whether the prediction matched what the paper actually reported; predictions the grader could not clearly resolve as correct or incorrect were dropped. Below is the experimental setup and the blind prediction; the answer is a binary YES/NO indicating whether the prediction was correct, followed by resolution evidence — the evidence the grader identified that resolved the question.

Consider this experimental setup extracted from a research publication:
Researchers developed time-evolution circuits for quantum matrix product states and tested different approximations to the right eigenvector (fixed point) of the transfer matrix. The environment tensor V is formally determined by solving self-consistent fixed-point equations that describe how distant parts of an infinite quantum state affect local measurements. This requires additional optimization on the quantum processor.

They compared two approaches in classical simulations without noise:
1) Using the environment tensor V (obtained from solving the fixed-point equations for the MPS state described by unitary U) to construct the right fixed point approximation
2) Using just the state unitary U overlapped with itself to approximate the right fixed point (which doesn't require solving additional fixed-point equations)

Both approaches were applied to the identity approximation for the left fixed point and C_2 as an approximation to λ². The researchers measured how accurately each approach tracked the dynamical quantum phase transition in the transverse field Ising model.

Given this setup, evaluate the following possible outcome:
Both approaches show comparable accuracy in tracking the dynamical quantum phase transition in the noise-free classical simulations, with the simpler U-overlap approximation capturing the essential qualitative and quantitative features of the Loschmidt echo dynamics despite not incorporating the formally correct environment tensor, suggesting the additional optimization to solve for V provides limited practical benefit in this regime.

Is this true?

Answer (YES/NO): YES